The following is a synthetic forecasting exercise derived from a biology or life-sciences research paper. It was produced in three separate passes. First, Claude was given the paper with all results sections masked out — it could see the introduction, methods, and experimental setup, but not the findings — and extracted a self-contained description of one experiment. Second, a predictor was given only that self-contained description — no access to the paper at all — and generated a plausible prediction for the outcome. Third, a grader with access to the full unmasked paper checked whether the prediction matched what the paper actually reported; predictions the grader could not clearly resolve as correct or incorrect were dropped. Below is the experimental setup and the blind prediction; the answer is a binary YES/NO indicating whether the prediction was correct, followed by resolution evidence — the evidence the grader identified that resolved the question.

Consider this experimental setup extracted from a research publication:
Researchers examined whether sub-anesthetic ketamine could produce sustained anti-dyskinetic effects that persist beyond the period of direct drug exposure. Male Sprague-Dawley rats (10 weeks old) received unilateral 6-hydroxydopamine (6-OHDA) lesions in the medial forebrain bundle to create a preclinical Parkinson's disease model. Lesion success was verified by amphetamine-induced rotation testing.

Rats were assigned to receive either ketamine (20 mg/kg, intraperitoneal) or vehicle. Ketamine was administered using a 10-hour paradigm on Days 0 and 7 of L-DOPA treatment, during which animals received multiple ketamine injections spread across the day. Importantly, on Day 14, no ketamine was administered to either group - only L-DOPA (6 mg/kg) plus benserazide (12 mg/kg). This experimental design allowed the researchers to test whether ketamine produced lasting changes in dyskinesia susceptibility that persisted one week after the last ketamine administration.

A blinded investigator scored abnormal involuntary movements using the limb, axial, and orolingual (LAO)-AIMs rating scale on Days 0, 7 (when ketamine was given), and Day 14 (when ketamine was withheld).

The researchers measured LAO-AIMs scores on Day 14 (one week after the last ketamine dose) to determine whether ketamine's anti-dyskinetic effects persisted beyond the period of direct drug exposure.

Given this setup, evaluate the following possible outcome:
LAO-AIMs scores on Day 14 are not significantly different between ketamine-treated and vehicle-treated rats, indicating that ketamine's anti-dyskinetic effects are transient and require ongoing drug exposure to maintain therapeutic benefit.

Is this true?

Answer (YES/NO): NO